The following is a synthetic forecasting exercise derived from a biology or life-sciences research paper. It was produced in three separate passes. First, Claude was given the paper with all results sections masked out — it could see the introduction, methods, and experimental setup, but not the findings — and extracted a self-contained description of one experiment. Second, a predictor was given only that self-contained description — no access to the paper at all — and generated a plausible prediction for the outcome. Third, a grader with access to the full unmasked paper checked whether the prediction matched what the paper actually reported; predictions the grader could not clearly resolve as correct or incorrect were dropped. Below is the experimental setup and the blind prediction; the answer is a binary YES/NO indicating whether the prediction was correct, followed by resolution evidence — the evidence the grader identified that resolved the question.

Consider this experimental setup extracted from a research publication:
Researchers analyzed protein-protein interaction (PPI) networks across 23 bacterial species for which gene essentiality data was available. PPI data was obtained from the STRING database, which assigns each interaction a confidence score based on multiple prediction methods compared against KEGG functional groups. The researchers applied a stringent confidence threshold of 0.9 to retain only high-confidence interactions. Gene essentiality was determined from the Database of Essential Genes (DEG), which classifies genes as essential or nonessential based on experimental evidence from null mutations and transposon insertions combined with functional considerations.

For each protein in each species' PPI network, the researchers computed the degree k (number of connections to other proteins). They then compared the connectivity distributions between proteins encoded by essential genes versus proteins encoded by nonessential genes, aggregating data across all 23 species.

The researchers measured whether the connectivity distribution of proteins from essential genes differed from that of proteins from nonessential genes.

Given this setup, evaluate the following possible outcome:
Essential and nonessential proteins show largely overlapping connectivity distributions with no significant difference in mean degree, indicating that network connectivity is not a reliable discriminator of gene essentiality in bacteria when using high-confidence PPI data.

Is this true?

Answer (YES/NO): NO